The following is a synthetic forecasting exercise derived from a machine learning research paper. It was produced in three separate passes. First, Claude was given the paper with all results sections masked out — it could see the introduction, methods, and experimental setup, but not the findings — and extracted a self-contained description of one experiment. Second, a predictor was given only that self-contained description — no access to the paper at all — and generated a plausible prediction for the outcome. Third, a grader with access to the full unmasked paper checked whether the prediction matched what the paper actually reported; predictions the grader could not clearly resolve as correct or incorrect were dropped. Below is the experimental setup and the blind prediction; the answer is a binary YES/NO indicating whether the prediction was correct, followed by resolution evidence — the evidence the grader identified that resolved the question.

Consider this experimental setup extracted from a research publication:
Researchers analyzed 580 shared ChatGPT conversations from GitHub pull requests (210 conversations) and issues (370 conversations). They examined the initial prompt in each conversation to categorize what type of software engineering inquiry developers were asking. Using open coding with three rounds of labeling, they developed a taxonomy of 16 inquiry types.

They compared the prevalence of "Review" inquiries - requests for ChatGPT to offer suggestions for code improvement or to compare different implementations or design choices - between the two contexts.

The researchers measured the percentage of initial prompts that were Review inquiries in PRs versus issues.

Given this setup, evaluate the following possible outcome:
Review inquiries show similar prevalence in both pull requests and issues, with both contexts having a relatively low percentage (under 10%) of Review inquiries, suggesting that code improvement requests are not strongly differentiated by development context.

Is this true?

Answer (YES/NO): NO